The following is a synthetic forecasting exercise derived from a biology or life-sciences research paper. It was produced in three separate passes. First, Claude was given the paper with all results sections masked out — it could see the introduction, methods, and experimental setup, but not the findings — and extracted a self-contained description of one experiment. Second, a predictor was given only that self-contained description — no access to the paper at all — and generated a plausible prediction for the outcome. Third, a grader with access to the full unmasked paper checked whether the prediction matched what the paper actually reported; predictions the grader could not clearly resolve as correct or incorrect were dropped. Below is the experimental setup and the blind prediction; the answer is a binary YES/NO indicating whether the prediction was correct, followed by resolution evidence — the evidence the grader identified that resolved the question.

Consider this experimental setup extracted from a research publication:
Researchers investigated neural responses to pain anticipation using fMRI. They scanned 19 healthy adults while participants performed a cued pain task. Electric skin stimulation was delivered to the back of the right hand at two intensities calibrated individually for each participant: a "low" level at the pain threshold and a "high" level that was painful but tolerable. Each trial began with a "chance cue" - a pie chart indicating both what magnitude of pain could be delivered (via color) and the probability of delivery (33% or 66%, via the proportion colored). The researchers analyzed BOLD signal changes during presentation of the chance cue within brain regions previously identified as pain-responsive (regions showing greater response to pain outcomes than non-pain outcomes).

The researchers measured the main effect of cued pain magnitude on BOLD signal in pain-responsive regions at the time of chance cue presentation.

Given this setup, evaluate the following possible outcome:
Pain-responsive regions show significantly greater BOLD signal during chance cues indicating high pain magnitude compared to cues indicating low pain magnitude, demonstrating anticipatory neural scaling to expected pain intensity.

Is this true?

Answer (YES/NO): YES